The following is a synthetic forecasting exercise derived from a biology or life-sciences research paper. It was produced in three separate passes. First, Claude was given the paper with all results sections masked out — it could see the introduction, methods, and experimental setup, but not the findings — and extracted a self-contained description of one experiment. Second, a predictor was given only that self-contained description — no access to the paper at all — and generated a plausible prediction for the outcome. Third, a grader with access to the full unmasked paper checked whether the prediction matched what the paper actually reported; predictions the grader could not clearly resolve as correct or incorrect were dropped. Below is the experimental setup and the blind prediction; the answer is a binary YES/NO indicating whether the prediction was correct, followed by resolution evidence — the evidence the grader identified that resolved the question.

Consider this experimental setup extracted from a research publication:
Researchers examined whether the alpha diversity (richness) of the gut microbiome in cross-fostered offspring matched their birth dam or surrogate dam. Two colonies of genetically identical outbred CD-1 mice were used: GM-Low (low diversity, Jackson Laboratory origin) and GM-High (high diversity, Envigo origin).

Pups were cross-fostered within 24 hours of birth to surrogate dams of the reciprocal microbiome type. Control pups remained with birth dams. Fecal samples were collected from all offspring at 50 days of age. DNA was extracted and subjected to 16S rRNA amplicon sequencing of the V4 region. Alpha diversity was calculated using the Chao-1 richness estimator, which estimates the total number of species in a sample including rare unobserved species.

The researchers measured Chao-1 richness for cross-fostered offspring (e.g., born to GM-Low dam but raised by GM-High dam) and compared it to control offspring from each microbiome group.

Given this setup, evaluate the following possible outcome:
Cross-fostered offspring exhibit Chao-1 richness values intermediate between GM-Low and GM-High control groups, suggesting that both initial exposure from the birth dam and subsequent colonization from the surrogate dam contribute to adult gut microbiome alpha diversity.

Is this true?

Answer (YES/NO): NO